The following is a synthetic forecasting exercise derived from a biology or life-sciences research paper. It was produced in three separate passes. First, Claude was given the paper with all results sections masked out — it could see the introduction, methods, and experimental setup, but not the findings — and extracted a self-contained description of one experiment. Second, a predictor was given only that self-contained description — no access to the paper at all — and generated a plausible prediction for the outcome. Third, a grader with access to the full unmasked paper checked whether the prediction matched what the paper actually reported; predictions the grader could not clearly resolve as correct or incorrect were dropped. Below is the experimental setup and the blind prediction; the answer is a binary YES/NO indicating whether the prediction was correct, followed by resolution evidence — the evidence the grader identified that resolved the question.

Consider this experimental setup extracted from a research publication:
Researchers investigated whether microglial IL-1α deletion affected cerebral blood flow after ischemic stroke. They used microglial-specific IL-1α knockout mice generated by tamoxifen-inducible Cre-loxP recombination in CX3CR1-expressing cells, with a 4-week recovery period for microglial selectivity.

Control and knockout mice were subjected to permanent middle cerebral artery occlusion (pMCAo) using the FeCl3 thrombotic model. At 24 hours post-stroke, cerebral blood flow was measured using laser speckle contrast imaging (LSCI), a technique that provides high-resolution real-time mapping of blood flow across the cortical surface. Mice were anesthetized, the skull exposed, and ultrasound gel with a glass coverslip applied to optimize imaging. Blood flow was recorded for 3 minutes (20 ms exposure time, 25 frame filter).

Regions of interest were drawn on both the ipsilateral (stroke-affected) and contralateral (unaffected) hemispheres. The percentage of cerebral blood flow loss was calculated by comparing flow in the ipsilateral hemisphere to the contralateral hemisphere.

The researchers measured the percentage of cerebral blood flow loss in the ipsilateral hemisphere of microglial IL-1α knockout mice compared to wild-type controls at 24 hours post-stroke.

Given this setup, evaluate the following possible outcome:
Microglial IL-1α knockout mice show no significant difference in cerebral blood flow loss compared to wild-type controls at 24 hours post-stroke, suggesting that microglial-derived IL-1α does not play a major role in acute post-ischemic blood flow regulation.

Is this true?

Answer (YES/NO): YES